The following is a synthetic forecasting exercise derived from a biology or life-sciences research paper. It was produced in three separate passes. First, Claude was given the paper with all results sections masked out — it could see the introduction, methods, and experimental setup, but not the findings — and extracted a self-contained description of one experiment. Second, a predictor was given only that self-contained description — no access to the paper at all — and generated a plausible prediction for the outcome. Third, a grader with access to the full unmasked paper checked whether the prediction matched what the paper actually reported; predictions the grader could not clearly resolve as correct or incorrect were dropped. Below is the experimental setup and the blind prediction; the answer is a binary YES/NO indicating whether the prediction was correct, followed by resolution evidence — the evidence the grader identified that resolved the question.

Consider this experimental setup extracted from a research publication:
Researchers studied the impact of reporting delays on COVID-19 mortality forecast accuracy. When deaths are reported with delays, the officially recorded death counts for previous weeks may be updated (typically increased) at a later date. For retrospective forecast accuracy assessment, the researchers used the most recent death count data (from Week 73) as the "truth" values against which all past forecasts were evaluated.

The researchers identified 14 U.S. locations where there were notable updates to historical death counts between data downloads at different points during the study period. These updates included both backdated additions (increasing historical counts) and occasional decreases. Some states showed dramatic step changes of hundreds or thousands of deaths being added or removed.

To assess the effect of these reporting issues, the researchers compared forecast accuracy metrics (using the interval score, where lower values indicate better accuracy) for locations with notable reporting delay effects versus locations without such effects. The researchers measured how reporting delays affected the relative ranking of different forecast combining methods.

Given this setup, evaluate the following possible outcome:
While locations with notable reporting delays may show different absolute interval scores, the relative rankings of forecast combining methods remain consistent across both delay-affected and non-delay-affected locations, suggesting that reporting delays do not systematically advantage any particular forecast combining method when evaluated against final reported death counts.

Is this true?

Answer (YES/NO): NO